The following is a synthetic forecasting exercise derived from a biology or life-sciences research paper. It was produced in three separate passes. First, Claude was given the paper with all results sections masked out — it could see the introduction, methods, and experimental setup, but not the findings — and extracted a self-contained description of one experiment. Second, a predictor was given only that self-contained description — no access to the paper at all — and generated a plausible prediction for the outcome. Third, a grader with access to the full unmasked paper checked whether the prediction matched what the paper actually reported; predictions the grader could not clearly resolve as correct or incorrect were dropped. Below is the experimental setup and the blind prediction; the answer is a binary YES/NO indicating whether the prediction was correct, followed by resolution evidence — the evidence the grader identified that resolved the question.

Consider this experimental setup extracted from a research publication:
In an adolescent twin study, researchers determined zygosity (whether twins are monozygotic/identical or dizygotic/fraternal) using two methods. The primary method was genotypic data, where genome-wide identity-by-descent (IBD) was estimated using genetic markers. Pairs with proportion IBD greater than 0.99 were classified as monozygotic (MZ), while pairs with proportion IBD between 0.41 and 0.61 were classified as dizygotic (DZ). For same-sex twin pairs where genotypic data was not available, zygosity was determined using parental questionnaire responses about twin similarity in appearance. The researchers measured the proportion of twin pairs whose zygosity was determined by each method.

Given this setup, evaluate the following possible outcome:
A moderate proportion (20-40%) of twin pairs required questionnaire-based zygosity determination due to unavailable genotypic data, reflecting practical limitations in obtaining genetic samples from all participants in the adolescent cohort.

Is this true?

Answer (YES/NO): NO